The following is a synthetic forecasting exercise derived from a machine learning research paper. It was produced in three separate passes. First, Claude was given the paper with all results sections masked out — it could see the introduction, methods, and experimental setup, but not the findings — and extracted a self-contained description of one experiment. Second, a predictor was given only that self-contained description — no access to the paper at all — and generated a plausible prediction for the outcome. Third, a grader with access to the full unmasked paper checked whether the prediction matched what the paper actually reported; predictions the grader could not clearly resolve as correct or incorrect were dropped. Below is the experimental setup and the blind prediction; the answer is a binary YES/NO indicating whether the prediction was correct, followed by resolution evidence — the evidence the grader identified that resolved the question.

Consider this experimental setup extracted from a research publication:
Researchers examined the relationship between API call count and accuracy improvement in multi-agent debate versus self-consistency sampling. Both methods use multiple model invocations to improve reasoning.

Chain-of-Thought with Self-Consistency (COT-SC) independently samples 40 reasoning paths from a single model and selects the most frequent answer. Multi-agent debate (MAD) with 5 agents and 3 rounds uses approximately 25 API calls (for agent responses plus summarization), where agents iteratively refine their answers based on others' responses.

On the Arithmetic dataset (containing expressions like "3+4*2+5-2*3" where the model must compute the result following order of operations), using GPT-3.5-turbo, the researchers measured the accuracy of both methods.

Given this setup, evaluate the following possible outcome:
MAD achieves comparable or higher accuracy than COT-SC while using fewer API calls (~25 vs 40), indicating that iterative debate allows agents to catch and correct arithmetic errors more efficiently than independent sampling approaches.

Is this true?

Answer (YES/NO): YES